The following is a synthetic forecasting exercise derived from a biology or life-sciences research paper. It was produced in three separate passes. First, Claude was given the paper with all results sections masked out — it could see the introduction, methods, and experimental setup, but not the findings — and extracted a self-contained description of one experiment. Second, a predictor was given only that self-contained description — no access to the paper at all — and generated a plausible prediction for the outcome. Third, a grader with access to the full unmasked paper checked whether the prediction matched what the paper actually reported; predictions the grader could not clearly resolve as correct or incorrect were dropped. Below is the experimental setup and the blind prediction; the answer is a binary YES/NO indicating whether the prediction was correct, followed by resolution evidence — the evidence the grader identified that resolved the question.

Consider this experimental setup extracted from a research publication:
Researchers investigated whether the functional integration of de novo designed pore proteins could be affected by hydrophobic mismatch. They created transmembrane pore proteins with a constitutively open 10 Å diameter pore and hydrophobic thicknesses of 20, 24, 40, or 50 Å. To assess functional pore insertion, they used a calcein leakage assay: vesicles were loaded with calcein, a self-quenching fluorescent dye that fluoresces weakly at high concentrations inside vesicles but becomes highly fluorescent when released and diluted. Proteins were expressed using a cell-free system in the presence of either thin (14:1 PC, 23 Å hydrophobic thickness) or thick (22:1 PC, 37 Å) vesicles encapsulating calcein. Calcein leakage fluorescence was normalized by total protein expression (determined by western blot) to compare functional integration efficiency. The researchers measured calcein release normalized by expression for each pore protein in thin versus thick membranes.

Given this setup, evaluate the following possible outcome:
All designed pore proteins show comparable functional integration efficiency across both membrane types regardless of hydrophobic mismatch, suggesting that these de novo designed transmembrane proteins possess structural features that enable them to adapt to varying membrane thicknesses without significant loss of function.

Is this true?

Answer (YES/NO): NO